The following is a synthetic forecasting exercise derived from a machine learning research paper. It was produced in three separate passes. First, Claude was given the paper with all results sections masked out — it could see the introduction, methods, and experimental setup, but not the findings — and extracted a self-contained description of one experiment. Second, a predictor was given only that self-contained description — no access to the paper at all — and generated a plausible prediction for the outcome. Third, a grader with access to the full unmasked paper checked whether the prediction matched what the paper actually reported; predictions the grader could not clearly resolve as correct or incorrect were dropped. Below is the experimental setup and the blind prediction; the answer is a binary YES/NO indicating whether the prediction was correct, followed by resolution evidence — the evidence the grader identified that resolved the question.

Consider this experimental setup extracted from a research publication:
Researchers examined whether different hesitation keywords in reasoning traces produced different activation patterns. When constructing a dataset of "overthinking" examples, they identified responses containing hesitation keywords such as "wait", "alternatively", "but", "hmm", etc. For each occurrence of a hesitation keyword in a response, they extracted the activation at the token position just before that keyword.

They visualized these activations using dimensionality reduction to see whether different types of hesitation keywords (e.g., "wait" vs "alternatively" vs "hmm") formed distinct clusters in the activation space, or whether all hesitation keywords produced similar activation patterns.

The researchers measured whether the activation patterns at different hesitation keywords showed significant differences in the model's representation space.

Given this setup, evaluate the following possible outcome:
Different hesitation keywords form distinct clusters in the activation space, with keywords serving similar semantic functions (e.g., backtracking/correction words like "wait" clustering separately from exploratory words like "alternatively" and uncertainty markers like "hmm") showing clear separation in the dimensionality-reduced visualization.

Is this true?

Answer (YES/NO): NO